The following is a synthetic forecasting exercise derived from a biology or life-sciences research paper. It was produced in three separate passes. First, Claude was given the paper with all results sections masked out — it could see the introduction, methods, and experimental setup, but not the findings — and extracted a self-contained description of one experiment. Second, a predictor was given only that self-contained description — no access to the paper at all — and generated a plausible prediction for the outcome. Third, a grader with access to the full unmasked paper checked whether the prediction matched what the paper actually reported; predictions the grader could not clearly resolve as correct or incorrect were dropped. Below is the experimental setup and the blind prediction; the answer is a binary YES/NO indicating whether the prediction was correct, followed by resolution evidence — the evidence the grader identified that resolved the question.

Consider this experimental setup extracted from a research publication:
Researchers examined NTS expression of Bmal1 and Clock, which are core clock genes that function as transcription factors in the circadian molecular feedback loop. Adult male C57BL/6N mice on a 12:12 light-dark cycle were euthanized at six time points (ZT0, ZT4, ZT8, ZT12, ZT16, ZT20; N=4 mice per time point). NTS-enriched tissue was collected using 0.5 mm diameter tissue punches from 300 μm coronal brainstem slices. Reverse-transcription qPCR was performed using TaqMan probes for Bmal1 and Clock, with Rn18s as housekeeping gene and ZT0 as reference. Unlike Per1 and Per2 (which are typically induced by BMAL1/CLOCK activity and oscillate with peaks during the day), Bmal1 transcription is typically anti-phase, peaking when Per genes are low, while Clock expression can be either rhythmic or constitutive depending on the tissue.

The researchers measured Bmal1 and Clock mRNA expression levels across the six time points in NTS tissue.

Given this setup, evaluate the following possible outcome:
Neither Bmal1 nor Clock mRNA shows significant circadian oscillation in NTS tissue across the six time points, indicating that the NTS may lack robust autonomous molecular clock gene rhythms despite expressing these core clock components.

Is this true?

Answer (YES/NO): NO